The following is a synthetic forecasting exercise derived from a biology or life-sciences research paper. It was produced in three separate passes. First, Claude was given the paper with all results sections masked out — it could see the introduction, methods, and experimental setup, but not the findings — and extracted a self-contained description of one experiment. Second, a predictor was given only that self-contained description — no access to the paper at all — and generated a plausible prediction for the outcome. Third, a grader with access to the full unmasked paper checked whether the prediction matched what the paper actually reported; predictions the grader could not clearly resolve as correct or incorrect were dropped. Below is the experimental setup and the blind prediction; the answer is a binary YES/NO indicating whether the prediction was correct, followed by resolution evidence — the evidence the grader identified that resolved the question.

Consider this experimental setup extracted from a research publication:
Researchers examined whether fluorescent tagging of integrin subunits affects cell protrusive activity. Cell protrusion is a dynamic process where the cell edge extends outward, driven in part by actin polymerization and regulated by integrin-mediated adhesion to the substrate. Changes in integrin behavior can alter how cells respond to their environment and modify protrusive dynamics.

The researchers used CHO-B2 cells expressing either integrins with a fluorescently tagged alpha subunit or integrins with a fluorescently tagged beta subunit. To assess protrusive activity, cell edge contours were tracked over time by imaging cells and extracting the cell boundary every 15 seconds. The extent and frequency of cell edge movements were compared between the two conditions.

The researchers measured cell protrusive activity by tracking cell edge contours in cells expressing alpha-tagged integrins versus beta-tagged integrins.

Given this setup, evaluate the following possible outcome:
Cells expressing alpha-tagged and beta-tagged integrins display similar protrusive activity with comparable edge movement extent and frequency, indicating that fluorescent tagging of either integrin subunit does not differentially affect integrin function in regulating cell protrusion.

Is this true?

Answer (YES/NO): NO